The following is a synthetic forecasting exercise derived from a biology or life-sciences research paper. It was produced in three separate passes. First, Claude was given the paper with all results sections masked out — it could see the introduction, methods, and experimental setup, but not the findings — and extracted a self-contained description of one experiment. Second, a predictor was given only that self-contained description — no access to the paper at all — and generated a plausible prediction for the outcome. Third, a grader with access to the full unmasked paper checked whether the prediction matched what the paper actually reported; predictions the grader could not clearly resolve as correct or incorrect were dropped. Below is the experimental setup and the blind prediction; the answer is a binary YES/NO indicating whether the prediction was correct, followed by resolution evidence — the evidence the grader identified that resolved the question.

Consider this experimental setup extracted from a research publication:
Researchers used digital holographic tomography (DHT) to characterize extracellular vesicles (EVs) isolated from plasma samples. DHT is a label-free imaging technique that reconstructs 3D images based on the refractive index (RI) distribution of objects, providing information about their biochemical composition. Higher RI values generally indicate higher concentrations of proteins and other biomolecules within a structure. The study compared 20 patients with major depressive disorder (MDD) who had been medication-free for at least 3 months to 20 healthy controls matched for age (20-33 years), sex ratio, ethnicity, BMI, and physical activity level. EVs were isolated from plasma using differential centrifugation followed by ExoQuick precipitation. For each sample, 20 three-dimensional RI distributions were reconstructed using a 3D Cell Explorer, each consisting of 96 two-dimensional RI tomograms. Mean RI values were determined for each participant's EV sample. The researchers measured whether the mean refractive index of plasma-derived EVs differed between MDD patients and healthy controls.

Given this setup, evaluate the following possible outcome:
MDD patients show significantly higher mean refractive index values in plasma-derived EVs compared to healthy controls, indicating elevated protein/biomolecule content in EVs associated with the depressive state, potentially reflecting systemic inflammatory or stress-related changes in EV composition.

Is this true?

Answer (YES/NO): NO